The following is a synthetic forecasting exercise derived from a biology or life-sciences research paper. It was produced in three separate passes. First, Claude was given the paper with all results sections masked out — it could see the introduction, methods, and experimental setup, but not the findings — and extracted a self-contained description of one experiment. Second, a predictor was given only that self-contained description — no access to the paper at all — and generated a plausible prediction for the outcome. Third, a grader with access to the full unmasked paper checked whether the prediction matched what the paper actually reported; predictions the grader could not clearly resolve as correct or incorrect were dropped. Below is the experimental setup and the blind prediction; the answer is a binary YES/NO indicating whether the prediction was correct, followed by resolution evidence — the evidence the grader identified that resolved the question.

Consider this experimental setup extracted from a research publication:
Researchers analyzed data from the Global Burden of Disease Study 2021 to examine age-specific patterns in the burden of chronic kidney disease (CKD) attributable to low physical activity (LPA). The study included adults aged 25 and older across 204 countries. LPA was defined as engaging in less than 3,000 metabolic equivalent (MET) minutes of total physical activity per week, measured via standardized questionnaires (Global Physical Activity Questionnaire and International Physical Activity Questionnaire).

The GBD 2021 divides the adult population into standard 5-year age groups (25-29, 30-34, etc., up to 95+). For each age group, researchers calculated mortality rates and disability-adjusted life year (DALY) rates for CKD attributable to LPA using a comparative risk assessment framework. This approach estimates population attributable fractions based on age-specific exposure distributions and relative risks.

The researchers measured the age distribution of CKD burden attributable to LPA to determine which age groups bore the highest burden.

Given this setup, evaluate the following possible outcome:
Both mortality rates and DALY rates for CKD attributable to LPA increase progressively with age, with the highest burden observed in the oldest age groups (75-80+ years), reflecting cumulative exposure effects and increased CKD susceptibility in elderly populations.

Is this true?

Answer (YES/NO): YES